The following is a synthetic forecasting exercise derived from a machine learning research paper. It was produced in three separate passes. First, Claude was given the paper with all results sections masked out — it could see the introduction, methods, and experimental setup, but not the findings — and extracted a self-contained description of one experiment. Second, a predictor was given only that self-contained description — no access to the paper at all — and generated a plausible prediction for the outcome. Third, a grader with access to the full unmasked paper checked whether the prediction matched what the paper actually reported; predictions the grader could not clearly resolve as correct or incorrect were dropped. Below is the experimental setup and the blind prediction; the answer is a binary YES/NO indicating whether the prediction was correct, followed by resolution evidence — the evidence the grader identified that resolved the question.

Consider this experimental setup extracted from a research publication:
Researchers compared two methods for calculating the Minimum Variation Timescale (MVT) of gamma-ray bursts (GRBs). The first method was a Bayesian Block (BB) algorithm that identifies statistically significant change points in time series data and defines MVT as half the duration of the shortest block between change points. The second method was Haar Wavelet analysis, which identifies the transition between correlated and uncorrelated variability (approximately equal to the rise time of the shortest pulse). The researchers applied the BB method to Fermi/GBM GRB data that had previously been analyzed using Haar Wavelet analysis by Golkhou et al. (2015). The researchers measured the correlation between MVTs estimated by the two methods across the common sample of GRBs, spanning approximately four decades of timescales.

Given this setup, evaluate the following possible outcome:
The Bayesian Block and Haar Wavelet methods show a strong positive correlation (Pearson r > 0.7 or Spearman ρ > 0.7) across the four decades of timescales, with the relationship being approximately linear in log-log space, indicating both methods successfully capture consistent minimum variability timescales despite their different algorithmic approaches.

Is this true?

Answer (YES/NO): YES